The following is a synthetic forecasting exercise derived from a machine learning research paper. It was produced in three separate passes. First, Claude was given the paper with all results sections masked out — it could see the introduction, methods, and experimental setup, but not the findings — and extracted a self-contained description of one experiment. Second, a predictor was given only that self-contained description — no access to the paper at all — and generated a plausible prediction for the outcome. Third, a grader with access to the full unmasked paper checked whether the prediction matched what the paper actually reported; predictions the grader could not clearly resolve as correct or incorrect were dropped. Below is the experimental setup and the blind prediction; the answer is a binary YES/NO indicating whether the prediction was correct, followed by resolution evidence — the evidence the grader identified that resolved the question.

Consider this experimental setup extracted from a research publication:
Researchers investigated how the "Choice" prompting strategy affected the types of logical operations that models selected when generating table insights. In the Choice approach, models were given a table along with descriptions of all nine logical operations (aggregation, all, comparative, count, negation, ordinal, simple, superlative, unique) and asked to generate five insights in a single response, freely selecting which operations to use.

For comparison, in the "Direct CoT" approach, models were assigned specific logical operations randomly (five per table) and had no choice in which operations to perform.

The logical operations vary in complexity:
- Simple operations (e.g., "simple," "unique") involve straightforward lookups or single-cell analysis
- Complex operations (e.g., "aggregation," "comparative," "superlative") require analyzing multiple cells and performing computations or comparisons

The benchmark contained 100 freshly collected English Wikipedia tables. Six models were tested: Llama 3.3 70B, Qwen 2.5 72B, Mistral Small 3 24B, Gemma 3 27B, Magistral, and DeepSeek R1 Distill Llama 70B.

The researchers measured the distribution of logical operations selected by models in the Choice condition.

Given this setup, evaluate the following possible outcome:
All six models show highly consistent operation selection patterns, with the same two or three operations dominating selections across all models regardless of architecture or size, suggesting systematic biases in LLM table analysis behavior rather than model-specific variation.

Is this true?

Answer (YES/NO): NO